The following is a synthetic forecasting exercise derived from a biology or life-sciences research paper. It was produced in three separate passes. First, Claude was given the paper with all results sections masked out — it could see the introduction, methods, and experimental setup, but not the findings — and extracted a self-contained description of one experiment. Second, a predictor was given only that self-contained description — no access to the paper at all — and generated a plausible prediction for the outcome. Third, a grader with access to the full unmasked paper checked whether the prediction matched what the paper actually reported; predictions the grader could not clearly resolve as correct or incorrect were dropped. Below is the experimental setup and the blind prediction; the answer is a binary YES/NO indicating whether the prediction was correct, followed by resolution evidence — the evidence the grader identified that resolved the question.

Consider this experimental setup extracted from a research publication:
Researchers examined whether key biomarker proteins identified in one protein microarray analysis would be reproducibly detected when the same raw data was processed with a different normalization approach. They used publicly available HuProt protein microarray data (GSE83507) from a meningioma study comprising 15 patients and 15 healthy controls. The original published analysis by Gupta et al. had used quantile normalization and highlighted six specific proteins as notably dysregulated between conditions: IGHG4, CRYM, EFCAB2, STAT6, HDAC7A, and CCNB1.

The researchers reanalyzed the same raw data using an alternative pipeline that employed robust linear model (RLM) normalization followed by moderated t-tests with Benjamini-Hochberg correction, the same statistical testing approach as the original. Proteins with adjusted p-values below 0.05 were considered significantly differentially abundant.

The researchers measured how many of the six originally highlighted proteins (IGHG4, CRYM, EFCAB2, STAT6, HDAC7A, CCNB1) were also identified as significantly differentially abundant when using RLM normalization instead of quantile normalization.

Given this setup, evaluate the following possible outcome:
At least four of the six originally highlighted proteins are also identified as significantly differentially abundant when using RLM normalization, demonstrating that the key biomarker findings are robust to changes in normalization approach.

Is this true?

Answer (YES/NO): YES